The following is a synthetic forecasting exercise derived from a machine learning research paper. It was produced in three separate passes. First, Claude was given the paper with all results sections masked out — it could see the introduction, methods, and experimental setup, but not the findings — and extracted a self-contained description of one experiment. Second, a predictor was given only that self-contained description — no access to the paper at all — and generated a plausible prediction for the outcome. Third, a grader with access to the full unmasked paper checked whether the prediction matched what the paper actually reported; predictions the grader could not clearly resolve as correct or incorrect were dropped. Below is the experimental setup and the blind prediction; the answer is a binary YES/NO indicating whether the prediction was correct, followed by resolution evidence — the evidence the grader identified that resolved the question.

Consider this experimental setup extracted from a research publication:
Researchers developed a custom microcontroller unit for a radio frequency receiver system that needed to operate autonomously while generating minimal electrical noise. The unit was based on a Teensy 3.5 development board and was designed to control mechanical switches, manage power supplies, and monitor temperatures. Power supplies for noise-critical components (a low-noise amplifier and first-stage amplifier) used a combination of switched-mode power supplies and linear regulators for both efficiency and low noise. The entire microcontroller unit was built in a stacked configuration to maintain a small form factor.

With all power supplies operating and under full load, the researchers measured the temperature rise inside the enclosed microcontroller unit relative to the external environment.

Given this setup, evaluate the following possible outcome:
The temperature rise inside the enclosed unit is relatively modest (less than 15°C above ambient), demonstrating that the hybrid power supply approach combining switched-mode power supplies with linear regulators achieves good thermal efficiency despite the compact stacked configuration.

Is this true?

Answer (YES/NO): NO